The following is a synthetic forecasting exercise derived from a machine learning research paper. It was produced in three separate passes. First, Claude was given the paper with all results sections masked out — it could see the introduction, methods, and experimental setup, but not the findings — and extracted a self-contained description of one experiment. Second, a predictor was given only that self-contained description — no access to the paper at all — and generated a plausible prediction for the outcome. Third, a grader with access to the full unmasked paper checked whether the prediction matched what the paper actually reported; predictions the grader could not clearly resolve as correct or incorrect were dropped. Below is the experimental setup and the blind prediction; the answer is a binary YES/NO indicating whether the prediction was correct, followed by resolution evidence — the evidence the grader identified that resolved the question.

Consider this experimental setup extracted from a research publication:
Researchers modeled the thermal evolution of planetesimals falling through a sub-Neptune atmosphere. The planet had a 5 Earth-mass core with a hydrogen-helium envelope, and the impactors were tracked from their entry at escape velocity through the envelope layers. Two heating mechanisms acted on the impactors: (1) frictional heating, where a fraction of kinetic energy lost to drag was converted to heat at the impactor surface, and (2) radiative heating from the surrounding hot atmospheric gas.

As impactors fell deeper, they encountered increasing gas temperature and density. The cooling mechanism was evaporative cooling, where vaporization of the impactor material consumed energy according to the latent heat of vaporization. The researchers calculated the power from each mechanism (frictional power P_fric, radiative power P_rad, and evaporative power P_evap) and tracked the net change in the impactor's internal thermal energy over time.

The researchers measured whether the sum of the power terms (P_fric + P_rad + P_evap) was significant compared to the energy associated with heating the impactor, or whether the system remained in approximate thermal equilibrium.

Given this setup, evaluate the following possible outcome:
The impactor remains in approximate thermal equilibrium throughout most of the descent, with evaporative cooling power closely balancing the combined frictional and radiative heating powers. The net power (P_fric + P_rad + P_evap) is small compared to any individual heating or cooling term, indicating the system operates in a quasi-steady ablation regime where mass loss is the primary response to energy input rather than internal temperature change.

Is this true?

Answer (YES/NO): YES